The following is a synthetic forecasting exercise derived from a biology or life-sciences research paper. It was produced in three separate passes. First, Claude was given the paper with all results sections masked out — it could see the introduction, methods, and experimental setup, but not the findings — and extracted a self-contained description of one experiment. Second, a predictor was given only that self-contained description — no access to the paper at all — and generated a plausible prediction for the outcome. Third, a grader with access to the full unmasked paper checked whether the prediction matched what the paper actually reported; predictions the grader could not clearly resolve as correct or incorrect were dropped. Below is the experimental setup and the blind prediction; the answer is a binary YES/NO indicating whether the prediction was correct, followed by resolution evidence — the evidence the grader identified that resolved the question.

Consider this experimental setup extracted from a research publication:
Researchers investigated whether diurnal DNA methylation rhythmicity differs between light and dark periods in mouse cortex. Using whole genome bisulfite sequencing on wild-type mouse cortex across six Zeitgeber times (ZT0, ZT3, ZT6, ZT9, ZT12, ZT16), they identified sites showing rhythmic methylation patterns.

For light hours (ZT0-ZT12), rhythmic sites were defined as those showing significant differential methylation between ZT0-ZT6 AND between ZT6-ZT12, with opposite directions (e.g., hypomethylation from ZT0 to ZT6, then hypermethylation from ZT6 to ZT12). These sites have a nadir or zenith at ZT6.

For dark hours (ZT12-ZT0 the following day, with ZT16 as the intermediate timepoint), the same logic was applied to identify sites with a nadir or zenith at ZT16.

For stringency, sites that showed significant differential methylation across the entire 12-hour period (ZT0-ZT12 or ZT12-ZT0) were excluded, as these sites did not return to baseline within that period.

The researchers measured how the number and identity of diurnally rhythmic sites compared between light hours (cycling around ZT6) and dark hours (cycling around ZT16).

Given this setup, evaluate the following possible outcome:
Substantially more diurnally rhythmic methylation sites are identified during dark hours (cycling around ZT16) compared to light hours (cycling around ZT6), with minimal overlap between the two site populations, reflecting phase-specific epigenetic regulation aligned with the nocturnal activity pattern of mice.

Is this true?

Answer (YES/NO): NO